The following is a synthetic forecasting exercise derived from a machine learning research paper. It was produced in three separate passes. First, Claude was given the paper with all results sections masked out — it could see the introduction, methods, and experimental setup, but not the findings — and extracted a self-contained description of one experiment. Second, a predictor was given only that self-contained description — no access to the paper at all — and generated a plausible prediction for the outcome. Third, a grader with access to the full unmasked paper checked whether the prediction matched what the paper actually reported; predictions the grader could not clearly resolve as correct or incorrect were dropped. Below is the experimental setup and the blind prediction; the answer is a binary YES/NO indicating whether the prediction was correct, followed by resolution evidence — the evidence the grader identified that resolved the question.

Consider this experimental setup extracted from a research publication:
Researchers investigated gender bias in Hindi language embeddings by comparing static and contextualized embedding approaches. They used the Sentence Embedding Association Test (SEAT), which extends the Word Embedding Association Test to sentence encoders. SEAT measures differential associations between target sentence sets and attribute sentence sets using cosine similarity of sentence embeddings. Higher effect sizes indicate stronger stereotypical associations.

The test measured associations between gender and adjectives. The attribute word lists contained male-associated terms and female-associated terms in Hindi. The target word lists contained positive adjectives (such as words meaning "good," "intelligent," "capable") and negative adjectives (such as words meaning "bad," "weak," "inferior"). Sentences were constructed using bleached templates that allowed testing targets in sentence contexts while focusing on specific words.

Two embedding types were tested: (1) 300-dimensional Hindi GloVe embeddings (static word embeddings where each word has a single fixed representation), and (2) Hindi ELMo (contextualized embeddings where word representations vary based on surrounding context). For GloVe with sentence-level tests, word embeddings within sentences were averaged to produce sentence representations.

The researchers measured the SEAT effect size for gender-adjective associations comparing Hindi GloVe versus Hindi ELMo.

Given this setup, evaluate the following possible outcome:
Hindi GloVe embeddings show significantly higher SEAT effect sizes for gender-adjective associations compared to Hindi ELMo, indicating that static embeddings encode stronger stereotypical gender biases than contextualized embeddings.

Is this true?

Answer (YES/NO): NO